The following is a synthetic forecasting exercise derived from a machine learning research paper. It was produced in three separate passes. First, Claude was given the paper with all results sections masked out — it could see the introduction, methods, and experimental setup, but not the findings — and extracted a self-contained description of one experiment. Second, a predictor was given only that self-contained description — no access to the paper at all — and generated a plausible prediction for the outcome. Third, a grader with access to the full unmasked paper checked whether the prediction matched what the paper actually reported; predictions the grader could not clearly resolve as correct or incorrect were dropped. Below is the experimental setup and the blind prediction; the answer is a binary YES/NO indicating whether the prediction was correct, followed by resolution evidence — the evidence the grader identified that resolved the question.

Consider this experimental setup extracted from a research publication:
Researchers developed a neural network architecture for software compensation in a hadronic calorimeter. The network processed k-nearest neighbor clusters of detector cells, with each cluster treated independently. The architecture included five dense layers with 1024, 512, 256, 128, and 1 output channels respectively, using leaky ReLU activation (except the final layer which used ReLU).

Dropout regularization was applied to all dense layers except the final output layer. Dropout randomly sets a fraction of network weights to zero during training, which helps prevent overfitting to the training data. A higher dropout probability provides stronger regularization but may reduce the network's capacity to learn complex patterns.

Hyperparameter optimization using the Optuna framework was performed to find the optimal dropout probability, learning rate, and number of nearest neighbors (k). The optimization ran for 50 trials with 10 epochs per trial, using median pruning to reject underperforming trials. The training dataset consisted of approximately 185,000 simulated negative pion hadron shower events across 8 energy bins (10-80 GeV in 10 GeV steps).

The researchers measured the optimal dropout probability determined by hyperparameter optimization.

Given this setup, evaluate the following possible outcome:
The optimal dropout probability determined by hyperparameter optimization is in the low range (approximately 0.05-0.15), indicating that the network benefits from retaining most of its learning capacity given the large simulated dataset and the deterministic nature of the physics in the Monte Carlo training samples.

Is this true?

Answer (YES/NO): YES